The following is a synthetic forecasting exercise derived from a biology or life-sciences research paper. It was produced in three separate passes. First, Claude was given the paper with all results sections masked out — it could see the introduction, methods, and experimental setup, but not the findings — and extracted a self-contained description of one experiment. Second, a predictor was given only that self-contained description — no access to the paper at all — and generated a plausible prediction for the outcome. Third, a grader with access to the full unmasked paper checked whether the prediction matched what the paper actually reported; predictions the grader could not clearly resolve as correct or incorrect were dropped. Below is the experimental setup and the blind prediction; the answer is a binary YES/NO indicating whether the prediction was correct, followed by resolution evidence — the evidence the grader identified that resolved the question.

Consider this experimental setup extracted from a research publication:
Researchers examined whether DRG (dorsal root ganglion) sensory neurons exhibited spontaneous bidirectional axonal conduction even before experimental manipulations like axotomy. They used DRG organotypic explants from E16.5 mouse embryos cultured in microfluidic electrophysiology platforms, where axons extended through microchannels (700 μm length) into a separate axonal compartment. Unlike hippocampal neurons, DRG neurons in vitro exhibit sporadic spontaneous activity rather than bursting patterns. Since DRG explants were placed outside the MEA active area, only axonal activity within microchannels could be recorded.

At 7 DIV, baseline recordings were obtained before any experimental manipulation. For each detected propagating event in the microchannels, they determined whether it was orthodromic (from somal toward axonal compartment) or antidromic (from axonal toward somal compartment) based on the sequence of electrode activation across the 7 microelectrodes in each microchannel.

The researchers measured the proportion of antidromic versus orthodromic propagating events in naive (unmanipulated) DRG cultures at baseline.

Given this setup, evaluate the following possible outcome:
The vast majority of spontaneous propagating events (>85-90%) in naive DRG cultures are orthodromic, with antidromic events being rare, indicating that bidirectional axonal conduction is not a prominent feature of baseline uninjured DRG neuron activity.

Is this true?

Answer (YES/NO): NO